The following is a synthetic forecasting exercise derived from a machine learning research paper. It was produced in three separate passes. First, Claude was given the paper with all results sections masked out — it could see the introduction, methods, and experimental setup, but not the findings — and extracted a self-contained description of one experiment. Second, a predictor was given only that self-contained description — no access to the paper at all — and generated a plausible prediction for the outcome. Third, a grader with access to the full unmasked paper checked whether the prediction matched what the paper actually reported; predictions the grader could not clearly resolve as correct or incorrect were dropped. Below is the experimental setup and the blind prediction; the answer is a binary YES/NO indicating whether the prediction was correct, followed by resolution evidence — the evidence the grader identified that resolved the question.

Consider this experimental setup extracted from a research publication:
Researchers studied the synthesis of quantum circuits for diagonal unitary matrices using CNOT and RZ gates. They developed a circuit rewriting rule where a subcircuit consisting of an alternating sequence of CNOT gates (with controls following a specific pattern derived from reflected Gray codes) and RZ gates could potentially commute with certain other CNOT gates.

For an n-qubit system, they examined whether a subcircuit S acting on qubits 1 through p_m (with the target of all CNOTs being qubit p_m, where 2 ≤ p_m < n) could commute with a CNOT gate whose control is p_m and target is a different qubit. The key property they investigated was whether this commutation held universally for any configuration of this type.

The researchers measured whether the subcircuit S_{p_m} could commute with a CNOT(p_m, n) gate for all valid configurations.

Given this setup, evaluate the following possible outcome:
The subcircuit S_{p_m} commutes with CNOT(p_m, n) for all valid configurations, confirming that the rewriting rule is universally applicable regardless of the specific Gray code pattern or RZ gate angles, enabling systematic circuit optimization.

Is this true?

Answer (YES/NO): YES